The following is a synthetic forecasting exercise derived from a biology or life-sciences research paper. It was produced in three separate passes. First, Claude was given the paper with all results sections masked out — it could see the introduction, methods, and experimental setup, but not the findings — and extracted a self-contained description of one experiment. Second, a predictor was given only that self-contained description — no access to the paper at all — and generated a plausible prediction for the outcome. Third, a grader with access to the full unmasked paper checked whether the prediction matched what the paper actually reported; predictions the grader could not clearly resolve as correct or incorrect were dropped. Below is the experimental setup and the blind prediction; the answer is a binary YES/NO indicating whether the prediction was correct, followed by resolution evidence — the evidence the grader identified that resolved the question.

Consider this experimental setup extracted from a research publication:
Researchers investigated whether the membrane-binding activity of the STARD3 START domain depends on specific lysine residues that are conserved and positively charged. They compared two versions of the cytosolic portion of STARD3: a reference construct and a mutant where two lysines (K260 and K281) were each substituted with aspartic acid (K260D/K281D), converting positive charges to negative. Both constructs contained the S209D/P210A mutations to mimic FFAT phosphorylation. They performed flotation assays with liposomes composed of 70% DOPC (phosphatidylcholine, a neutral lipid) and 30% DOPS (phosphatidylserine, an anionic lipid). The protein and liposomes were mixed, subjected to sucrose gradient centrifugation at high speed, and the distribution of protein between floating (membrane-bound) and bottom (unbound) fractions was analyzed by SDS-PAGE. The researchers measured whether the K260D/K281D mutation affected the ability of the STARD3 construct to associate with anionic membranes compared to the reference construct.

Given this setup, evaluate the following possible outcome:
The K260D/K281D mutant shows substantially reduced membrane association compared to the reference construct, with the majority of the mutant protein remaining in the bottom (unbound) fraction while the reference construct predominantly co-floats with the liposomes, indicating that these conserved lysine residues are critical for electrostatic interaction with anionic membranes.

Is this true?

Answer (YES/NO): NO